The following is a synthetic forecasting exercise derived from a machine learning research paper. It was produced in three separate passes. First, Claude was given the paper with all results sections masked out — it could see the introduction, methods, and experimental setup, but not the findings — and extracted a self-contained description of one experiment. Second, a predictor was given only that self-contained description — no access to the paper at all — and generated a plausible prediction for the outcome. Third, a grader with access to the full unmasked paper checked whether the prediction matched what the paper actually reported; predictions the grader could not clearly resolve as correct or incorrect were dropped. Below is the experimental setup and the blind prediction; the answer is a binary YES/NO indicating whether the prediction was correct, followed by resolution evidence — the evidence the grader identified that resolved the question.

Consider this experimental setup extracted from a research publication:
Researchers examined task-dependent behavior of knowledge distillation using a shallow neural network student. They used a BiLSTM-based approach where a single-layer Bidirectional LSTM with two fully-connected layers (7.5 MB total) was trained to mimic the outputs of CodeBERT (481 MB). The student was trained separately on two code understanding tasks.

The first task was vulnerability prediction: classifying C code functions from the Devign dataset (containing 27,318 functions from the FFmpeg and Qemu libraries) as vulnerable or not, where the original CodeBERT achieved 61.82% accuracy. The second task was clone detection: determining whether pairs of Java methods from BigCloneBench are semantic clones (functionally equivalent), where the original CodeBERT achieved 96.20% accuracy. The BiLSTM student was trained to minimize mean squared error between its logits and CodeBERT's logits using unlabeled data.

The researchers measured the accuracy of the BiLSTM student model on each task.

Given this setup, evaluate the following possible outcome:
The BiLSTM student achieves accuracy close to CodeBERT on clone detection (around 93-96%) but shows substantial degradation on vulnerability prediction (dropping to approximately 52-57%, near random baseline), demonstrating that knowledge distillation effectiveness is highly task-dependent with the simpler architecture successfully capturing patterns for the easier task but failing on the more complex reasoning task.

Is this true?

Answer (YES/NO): NO